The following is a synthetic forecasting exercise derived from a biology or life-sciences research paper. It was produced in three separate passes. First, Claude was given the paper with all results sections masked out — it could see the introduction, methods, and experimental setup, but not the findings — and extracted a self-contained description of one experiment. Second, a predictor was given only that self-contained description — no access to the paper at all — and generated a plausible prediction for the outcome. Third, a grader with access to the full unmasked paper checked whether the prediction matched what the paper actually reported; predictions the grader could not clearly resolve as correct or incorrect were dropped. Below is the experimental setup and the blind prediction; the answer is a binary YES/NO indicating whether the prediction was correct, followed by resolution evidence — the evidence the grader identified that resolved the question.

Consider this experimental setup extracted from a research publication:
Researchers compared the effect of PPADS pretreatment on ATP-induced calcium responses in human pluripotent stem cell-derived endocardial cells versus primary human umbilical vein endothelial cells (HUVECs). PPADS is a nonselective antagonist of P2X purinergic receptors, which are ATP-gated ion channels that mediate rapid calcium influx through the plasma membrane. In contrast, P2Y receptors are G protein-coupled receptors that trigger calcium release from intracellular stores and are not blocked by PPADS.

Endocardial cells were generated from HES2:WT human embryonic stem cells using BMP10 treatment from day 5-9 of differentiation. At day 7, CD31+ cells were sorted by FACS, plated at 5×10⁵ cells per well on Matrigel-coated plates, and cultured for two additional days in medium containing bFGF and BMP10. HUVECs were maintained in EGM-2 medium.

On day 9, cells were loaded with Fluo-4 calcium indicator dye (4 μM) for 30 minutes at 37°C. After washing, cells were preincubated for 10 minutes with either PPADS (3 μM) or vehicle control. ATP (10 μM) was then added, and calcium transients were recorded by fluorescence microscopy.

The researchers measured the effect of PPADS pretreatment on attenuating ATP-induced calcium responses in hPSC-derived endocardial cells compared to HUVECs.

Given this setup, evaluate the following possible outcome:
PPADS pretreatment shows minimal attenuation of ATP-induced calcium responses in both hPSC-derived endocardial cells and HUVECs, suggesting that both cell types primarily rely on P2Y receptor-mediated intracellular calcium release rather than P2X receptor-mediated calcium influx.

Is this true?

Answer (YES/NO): NO